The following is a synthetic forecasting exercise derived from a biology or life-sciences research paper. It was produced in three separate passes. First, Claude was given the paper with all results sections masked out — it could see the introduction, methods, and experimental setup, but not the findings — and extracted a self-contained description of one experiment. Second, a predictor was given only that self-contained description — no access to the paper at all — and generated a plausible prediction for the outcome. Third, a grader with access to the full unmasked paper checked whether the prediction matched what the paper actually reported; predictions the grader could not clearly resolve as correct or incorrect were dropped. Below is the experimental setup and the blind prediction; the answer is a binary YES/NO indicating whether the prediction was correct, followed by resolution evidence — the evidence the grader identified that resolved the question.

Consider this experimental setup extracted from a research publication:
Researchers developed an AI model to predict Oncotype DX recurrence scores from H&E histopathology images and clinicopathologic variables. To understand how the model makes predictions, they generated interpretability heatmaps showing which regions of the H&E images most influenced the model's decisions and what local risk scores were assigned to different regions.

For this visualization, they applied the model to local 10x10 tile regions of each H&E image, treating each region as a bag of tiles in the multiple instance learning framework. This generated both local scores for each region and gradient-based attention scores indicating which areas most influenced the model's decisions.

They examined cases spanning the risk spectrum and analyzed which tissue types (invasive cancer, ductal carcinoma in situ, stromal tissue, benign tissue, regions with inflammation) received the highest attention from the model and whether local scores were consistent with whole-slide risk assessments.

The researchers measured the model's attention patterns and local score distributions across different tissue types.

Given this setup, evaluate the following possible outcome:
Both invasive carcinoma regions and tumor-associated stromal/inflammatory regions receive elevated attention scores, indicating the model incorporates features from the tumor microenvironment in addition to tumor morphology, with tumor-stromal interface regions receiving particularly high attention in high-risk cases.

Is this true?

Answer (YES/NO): NO